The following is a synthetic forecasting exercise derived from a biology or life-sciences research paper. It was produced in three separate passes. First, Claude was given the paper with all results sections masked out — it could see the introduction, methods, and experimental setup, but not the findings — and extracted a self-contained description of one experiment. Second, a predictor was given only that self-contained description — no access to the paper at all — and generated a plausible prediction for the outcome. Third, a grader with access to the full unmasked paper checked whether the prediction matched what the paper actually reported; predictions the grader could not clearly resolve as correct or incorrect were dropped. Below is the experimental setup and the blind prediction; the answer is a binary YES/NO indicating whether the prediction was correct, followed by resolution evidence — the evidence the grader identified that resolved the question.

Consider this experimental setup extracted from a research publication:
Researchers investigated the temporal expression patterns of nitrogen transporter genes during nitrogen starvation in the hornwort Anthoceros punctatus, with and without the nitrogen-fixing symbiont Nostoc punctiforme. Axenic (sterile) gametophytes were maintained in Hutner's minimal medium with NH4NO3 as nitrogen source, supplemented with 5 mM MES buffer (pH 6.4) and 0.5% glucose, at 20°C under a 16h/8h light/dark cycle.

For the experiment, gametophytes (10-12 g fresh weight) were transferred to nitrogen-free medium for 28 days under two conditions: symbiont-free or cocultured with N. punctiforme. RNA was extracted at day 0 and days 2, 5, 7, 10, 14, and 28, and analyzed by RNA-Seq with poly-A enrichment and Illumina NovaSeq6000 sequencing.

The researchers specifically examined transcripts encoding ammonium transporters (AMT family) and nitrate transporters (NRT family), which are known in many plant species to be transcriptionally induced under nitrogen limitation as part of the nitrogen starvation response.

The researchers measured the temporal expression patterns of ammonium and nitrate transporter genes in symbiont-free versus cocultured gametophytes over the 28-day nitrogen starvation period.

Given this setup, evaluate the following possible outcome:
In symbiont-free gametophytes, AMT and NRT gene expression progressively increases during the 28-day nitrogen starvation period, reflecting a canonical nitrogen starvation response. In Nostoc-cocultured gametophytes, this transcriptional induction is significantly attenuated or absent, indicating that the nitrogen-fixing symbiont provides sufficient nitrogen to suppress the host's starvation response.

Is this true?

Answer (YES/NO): NO